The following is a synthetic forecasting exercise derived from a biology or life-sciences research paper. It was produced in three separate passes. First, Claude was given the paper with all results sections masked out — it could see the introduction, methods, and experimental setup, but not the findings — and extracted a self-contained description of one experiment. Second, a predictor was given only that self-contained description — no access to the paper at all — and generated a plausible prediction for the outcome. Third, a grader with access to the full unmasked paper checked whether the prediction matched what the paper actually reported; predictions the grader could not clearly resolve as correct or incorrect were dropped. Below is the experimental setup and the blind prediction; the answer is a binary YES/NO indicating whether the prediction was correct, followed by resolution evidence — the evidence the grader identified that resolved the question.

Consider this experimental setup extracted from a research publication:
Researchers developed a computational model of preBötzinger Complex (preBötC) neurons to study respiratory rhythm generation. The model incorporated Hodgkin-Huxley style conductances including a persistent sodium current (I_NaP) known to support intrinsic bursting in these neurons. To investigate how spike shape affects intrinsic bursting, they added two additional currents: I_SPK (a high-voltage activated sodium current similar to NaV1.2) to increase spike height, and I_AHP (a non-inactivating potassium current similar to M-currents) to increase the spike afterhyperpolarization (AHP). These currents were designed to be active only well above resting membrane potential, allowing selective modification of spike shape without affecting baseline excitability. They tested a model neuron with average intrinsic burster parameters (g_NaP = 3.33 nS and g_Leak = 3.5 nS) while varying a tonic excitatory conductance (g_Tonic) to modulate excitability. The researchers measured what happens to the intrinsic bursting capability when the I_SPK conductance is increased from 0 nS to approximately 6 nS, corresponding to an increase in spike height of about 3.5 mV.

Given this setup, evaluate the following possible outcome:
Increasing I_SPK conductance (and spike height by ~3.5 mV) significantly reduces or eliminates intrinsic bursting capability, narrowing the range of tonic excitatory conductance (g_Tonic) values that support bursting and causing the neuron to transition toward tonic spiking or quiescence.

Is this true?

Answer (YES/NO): YES